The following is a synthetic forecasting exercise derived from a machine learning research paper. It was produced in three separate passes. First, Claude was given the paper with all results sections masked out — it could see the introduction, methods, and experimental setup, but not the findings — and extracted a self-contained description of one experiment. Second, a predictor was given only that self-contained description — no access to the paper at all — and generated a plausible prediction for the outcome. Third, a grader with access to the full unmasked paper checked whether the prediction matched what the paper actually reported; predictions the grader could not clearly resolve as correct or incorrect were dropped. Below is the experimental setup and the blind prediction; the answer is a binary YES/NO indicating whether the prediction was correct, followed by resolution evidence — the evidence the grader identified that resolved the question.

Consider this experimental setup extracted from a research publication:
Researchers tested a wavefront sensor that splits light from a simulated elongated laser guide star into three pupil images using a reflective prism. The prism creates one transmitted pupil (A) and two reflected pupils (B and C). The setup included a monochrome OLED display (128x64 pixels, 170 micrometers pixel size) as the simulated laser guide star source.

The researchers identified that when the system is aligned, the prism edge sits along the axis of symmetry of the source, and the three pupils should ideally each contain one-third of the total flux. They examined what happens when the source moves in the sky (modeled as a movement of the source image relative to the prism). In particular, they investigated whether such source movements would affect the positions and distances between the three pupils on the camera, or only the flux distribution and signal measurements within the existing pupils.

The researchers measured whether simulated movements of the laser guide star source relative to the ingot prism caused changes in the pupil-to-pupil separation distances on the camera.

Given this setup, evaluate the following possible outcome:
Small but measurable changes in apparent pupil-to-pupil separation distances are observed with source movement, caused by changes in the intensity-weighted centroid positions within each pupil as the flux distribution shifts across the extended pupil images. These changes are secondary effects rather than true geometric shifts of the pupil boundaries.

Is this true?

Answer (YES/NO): NO